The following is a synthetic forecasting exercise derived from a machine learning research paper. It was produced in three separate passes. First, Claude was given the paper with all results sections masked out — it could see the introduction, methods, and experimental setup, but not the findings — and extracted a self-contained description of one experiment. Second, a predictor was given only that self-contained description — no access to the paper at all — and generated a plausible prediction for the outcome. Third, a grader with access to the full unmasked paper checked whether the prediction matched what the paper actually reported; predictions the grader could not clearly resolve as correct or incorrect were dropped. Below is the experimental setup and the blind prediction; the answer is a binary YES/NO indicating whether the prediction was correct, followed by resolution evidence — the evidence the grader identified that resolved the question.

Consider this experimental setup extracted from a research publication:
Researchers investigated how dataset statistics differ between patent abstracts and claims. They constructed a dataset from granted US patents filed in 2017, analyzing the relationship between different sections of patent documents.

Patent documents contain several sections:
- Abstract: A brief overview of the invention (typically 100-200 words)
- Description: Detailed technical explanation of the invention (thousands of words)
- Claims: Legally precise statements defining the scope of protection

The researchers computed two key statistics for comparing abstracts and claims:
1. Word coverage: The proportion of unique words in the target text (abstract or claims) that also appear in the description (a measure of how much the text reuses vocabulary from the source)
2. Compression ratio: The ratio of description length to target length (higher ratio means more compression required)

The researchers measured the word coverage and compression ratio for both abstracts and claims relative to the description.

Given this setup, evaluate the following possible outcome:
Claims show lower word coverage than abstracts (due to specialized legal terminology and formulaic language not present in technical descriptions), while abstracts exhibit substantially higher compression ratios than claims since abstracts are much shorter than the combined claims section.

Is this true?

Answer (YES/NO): NO